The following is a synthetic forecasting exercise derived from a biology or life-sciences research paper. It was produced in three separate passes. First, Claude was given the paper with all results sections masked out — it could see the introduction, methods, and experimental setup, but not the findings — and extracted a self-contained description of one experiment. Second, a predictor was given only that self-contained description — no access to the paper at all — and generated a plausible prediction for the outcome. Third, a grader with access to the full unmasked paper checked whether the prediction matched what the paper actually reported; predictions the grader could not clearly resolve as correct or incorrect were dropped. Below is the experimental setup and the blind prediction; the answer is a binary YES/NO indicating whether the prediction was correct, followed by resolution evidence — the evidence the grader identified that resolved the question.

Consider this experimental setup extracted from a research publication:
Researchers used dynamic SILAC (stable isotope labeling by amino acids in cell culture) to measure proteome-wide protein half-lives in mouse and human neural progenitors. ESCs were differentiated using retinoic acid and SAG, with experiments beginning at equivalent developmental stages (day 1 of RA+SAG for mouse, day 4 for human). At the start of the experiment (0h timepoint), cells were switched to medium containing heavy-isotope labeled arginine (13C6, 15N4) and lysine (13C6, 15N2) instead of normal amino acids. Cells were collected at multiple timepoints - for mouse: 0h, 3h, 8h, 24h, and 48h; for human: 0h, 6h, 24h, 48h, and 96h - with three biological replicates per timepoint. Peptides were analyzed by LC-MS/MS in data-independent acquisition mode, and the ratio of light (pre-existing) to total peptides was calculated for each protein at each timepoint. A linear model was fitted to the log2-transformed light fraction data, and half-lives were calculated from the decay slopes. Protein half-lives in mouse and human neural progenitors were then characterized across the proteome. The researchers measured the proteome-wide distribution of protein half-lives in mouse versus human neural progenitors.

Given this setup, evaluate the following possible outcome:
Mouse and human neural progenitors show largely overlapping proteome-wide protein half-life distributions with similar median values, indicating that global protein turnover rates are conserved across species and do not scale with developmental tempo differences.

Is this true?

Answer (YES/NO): NO